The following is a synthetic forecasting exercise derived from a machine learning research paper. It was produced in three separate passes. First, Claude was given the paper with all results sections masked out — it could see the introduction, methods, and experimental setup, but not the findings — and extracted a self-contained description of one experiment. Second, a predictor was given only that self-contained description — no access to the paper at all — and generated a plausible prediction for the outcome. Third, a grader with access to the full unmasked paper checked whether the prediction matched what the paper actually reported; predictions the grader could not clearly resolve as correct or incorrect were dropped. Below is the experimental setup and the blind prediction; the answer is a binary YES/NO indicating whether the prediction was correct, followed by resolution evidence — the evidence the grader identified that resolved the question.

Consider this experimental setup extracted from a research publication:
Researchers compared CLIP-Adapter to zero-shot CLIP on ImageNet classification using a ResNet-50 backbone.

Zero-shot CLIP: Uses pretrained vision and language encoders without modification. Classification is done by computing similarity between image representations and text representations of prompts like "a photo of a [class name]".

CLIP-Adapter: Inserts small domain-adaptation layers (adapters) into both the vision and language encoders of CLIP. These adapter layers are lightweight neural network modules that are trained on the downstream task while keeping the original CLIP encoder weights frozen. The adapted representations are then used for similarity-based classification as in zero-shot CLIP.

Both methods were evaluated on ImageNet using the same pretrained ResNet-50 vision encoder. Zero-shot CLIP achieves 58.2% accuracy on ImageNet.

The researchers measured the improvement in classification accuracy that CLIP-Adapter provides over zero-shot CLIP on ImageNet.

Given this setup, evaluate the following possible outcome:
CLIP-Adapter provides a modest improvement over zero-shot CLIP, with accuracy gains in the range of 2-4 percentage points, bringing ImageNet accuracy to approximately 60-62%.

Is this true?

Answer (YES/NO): YES